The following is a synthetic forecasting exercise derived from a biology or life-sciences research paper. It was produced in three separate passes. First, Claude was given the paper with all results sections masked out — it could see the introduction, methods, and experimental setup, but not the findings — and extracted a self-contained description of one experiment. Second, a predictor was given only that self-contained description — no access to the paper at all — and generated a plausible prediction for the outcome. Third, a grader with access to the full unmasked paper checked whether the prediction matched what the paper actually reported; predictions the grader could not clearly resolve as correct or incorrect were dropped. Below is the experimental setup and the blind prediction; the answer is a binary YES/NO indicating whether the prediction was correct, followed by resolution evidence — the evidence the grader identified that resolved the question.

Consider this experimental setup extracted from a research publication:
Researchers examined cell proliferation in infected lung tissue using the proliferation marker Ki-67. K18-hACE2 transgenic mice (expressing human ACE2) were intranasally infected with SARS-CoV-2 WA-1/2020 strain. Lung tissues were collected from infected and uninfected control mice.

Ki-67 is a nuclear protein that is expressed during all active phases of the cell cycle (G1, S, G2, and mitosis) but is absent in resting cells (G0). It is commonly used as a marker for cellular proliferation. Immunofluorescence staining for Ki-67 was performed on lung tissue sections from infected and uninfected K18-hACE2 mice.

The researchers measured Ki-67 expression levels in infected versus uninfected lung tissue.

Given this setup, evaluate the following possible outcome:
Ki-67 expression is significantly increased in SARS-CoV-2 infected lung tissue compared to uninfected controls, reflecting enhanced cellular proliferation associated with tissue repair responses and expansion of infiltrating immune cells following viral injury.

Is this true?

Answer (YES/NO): YES